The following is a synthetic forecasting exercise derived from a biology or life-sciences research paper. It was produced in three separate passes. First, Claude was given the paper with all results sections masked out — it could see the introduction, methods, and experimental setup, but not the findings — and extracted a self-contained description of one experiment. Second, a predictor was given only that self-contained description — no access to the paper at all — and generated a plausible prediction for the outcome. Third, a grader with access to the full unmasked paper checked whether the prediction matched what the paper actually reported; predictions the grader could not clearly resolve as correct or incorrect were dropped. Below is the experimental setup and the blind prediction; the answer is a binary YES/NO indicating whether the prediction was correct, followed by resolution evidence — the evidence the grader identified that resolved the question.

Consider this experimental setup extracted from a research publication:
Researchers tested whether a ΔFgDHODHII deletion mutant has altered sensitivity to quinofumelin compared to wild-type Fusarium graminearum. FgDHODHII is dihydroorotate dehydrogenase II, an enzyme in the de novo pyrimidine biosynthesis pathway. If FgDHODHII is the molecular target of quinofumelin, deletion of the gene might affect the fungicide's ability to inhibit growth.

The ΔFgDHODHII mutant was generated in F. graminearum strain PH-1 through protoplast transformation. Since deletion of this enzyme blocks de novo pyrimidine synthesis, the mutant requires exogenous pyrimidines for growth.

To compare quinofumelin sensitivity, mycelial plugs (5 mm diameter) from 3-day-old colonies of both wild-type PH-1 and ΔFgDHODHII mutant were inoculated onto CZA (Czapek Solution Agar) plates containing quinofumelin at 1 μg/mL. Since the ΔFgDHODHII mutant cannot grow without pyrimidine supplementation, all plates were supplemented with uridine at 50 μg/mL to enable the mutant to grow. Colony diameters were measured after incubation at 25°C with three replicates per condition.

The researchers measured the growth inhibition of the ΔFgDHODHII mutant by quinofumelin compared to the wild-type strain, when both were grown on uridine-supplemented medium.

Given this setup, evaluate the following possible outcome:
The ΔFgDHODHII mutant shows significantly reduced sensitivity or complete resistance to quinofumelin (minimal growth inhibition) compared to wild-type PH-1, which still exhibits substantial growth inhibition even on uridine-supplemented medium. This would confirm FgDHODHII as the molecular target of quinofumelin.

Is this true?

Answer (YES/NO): NO